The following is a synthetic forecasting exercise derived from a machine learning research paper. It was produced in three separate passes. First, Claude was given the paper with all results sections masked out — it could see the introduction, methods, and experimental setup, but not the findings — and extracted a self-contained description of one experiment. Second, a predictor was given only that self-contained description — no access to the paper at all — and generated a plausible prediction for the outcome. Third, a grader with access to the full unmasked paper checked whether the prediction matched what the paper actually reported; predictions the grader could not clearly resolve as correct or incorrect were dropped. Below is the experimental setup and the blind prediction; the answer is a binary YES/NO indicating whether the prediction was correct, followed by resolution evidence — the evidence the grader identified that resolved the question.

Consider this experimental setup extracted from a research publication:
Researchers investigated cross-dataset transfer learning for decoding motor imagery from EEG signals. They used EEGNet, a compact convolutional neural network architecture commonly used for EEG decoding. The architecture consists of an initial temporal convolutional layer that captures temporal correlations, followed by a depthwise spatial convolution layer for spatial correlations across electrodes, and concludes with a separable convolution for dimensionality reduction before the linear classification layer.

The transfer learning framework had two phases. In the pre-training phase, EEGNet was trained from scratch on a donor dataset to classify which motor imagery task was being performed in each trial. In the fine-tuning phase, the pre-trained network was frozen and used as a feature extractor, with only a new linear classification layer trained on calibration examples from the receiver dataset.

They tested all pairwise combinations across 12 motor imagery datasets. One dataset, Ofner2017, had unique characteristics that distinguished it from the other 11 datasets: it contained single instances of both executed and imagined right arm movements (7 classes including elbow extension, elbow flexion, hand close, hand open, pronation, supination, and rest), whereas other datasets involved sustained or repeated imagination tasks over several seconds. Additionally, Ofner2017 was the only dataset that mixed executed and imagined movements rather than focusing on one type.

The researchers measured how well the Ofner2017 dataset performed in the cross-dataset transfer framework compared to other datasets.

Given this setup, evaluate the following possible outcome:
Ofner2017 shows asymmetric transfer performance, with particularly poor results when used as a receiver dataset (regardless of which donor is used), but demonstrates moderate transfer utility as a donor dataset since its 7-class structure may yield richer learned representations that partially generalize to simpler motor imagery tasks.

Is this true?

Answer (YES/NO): NO